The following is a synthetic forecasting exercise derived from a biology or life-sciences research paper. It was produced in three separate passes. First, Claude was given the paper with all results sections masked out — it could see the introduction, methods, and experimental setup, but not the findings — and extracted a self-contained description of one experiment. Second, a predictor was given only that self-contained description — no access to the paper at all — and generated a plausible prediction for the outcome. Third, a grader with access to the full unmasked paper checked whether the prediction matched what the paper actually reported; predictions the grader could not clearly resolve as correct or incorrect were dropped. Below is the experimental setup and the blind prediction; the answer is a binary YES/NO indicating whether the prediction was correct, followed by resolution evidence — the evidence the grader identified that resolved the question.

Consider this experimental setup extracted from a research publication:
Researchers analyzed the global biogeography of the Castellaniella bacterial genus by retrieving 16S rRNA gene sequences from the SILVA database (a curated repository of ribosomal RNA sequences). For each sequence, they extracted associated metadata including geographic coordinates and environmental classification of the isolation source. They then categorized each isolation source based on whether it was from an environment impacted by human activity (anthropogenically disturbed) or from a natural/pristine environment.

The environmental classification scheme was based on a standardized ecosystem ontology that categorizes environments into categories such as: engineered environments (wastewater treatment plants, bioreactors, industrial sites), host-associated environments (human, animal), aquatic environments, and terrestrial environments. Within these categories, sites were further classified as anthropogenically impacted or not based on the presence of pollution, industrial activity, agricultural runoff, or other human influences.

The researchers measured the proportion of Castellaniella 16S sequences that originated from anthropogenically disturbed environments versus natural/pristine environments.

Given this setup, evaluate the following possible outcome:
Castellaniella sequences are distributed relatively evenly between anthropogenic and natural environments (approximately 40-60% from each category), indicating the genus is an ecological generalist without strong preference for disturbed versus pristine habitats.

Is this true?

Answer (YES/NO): NO